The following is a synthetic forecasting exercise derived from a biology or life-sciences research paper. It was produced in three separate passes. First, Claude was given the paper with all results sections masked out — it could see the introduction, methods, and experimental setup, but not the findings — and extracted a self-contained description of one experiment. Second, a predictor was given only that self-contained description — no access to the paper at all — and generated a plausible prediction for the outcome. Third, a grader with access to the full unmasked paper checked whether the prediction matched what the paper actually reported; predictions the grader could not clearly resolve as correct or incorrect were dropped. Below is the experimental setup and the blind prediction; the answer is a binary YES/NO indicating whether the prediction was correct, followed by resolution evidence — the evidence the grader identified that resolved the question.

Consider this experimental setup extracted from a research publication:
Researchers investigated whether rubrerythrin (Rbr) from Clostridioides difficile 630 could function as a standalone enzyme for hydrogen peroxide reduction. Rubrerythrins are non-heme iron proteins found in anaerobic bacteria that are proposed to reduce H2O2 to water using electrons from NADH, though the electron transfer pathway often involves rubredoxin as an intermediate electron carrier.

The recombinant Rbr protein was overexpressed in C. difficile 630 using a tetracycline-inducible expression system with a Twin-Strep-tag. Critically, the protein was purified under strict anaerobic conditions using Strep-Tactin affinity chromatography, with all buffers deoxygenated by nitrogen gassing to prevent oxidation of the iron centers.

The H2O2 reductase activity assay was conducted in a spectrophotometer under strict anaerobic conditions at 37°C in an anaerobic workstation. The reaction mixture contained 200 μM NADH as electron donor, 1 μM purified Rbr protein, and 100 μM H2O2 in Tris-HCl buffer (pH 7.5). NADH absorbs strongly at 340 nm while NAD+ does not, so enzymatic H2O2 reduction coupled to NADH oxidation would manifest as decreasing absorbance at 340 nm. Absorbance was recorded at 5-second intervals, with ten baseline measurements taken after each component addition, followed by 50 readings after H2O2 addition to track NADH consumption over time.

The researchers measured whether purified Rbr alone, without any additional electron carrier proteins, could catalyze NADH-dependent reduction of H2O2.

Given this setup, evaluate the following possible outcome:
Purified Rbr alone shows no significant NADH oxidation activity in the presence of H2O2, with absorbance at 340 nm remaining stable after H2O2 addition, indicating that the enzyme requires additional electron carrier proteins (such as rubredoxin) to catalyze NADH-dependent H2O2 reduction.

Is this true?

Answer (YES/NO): NO